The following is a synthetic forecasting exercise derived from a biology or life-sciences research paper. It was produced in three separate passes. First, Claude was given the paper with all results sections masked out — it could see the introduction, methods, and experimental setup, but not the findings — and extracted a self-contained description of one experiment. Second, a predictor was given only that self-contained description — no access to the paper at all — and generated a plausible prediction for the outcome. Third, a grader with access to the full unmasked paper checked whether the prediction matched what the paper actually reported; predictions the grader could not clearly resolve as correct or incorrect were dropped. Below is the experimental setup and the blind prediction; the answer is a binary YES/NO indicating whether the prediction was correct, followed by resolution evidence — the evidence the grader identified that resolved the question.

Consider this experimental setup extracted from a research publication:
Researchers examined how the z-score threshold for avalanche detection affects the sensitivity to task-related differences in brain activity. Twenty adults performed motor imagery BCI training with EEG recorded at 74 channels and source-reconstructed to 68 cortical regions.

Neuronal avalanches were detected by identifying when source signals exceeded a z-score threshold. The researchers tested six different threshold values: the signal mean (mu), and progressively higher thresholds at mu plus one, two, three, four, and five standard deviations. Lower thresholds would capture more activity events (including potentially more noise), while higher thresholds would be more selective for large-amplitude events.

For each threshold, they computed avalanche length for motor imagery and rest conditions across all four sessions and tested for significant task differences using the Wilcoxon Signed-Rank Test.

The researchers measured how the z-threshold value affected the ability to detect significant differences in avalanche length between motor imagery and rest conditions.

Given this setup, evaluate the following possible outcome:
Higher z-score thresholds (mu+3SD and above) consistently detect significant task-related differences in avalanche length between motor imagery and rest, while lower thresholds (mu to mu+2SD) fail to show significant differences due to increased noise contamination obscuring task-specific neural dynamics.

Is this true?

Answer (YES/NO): NO